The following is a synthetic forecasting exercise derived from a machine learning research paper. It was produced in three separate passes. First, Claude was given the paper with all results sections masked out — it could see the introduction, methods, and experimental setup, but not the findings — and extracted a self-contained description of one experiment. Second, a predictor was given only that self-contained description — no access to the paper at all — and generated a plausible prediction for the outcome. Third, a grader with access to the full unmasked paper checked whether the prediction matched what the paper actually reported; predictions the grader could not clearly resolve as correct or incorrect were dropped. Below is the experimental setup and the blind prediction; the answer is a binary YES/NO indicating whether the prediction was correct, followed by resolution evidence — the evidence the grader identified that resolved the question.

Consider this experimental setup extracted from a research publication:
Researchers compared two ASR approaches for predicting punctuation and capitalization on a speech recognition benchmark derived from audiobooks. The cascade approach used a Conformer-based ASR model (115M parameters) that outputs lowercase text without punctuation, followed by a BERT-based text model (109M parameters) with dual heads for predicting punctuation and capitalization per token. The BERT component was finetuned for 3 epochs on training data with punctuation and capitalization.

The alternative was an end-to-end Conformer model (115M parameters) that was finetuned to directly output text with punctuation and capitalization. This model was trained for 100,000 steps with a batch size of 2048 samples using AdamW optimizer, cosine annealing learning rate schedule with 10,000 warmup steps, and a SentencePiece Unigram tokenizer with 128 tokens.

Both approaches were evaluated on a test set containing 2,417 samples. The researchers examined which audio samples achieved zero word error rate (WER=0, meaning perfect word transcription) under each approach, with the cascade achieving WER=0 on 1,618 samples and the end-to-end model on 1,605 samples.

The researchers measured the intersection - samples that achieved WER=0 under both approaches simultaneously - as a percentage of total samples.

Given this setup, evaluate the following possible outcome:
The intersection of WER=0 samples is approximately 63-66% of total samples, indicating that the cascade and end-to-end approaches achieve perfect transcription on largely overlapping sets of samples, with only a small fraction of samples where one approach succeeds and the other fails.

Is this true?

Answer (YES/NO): NO